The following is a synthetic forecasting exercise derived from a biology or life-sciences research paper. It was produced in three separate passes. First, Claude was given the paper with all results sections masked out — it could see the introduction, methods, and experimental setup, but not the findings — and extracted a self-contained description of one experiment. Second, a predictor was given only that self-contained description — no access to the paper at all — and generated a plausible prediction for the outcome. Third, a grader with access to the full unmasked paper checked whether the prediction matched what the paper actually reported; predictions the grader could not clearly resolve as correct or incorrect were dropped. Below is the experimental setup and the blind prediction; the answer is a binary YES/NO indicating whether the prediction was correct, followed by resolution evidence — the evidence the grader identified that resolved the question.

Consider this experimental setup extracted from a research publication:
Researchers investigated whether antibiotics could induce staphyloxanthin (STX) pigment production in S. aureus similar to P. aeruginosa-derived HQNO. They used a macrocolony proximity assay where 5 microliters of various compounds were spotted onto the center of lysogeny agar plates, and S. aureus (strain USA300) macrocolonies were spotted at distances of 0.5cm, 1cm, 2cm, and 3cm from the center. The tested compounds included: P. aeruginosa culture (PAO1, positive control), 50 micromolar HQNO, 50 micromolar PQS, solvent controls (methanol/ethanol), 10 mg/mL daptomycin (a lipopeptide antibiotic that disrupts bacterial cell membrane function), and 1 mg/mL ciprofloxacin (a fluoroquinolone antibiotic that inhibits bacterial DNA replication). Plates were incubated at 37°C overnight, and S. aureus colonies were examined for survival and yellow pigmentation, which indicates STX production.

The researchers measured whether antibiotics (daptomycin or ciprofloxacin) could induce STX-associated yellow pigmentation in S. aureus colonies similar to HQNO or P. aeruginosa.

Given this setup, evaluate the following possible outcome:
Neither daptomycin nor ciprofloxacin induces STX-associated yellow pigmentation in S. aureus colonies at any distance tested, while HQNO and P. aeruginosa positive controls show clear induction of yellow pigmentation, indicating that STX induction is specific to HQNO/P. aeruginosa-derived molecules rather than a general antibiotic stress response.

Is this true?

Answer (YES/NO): YES